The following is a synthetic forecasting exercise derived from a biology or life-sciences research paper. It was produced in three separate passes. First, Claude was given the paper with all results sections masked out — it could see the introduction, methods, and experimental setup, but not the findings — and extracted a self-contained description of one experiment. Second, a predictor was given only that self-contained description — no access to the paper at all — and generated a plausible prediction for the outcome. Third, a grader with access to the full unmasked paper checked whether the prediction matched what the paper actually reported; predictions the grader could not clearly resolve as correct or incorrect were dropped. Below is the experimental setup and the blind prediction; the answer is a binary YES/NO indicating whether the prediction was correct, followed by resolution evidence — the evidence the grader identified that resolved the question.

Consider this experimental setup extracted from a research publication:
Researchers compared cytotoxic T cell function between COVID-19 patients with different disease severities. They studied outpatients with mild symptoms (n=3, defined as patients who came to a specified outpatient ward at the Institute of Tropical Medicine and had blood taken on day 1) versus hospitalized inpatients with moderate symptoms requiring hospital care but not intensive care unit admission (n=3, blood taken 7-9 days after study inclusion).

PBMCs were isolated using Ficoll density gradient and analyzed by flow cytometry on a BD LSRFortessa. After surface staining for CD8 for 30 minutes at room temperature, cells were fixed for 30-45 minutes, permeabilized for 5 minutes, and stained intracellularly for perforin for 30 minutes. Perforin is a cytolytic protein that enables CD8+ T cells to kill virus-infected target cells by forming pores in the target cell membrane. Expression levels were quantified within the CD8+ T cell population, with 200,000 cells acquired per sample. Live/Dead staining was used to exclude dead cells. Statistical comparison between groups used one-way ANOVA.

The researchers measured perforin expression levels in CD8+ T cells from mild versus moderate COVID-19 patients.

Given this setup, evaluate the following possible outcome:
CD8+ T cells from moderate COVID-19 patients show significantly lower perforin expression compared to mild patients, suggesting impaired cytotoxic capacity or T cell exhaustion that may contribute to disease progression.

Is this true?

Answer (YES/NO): NO